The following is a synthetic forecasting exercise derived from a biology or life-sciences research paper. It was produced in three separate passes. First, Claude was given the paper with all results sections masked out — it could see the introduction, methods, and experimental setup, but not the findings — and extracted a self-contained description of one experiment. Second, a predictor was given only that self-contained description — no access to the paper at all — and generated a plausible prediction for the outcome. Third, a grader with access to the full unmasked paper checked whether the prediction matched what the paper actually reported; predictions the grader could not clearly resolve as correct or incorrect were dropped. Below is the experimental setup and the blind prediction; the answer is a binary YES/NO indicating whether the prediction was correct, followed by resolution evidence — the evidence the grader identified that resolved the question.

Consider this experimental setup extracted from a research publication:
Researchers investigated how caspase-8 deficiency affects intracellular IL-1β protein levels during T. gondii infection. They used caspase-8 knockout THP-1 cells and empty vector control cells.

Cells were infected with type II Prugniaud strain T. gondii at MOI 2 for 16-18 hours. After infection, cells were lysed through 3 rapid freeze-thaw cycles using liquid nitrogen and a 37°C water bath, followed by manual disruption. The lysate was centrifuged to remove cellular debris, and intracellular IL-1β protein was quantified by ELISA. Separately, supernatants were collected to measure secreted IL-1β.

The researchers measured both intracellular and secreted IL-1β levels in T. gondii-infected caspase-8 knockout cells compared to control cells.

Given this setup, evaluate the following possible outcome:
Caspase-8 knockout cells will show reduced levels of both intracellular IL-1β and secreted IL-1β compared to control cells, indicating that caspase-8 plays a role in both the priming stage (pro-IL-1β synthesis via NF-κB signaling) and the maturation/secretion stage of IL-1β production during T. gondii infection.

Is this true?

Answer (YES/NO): NO